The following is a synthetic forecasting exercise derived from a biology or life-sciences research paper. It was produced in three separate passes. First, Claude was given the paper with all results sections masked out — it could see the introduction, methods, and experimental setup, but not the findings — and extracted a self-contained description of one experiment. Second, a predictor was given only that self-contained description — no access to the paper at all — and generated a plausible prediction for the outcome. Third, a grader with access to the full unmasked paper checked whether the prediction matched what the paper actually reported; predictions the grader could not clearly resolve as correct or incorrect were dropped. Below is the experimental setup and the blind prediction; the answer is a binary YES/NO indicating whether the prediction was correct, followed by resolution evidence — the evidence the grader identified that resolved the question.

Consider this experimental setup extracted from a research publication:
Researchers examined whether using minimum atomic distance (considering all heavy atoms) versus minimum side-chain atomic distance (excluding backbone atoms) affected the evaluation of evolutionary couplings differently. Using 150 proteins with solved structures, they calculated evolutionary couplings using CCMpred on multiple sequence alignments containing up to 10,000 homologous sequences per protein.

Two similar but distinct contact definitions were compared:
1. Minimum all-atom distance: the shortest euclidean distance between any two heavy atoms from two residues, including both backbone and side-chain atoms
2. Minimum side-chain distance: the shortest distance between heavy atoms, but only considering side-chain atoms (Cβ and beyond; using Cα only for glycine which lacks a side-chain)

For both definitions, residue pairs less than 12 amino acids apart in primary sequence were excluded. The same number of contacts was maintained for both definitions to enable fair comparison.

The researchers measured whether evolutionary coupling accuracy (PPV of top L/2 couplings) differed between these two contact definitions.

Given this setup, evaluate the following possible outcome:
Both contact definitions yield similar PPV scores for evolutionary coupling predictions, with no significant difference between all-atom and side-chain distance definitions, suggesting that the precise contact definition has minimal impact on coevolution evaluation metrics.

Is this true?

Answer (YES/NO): NO